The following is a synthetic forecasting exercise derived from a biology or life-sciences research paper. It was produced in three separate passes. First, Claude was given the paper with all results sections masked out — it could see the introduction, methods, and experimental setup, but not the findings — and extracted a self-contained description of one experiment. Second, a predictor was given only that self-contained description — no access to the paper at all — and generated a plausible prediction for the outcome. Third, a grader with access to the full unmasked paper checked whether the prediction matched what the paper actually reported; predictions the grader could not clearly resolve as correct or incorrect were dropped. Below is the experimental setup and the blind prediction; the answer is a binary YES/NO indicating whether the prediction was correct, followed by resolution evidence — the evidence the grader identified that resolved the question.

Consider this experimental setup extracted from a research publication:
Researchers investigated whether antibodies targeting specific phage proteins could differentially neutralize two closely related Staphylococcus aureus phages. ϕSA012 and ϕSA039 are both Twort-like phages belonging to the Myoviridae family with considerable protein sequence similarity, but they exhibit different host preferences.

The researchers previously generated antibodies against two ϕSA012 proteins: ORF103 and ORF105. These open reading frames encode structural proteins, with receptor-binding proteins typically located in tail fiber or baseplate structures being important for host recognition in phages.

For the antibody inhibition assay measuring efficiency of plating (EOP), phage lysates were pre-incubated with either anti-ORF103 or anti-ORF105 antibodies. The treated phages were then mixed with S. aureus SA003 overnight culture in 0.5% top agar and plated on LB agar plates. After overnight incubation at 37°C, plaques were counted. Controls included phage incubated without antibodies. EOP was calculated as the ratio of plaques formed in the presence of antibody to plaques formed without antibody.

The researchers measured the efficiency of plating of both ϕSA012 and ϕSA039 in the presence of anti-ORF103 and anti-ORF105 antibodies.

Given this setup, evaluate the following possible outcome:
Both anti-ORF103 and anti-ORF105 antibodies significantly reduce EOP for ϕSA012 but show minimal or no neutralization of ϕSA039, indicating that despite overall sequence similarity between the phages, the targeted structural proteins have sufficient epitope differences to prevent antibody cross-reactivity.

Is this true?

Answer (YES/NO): NO